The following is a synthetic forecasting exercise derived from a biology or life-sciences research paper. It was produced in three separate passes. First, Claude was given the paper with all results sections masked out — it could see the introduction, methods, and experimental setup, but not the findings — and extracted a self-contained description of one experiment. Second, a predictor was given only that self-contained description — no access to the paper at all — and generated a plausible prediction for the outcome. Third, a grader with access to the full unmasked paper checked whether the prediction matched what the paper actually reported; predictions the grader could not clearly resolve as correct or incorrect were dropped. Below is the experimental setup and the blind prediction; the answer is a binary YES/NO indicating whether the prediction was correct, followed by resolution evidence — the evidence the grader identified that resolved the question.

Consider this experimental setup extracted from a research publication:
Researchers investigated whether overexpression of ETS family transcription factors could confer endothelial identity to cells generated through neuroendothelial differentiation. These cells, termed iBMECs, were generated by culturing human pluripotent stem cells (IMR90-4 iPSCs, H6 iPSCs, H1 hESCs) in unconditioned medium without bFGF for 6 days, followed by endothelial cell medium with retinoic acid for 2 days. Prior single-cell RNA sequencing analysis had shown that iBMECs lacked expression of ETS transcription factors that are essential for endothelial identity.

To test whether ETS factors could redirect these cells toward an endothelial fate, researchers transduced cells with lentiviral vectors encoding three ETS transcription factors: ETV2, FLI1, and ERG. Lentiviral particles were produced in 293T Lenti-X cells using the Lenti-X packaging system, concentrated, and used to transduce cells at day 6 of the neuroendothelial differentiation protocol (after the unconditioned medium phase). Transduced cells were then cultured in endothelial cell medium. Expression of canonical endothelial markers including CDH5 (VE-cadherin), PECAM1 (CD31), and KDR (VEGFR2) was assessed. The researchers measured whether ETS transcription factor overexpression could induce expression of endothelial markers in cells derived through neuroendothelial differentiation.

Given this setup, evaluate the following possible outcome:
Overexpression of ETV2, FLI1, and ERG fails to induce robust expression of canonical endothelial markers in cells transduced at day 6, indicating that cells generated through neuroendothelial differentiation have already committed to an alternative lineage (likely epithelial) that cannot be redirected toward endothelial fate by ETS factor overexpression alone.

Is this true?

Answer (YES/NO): NO